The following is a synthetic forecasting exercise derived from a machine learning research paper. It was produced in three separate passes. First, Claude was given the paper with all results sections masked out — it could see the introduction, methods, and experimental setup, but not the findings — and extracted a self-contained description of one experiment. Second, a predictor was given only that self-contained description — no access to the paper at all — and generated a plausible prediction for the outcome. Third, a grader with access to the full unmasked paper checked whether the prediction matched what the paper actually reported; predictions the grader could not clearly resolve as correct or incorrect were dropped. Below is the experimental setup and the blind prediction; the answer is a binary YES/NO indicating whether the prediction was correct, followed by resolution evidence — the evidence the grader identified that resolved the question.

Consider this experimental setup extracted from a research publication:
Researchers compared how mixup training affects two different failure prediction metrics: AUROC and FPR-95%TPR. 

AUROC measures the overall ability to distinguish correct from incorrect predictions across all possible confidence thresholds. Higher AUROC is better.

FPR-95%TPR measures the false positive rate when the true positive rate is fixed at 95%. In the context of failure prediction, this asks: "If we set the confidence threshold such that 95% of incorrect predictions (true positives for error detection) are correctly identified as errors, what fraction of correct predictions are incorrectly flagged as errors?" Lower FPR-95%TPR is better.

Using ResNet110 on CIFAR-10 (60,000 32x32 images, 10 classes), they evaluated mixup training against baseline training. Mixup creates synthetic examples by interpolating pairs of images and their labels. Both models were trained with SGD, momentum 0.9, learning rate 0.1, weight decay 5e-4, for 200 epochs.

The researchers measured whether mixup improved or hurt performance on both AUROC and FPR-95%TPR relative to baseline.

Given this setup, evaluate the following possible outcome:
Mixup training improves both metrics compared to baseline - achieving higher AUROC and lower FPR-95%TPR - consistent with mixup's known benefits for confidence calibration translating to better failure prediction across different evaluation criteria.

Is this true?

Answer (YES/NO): NO